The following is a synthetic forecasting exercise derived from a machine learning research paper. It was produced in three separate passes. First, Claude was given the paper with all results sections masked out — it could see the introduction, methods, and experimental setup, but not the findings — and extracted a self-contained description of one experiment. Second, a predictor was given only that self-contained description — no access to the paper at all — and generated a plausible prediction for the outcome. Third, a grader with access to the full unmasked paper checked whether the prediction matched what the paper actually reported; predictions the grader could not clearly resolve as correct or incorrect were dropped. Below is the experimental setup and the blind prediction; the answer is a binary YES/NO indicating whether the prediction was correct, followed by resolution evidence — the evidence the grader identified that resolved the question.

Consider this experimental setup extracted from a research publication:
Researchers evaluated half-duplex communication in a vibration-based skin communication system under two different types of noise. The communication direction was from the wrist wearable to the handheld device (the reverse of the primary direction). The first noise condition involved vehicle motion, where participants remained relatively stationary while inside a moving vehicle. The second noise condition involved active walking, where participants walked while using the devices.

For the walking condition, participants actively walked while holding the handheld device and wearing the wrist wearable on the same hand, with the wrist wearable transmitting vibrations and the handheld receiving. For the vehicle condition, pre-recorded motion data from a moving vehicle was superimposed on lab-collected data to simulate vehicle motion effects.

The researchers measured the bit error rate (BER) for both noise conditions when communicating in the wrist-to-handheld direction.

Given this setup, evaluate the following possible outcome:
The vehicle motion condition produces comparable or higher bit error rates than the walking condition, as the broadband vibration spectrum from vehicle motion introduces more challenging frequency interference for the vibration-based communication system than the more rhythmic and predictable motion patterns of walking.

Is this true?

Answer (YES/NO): YES